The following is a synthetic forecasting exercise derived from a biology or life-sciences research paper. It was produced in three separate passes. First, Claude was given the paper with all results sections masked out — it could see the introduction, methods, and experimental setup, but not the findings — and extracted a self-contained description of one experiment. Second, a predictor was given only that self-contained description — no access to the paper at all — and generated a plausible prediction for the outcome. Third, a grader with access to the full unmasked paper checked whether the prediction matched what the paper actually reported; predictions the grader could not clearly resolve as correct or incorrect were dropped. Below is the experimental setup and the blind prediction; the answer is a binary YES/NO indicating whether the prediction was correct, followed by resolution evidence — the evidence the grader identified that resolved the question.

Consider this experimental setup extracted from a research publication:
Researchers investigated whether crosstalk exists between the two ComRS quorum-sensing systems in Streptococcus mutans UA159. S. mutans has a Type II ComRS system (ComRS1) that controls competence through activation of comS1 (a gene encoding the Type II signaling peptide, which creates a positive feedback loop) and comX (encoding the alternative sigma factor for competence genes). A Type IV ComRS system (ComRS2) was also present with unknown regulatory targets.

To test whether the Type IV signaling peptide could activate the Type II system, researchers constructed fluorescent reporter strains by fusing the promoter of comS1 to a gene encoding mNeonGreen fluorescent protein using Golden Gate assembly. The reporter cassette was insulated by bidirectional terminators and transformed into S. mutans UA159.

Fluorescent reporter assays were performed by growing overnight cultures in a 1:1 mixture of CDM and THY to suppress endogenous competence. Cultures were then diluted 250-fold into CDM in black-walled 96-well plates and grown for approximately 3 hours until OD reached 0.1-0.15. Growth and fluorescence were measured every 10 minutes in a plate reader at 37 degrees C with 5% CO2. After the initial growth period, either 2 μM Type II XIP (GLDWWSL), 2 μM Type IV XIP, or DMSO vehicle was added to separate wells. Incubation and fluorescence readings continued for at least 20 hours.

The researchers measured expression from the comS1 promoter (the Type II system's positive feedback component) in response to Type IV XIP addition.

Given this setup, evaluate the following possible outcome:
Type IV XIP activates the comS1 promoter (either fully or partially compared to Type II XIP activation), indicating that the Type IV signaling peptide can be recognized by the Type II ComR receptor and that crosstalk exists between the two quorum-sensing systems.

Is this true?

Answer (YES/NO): NO